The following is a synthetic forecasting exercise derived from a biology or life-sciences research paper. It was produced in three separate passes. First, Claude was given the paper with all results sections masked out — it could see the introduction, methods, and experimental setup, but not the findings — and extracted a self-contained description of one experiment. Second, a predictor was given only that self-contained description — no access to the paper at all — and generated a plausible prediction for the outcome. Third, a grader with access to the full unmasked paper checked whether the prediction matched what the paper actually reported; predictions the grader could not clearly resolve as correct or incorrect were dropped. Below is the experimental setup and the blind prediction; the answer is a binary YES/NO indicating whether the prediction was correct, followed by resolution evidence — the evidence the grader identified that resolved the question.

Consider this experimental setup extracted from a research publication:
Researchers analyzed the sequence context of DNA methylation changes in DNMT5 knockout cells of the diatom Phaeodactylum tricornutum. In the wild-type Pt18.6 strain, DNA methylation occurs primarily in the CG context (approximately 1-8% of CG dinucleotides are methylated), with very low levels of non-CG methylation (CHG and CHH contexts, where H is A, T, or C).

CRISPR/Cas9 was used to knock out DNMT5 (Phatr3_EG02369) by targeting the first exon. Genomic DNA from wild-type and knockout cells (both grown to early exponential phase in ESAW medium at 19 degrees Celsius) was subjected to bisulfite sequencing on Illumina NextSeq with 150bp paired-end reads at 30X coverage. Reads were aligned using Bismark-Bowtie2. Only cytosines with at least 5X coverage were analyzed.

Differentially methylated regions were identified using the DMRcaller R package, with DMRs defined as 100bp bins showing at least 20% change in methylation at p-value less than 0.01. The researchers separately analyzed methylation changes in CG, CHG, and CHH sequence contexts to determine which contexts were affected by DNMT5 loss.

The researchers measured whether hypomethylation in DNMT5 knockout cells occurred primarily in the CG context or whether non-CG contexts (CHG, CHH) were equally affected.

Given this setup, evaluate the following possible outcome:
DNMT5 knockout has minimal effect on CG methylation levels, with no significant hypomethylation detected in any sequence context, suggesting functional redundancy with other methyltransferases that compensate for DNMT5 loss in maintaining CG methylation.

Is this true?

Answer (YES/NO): NO